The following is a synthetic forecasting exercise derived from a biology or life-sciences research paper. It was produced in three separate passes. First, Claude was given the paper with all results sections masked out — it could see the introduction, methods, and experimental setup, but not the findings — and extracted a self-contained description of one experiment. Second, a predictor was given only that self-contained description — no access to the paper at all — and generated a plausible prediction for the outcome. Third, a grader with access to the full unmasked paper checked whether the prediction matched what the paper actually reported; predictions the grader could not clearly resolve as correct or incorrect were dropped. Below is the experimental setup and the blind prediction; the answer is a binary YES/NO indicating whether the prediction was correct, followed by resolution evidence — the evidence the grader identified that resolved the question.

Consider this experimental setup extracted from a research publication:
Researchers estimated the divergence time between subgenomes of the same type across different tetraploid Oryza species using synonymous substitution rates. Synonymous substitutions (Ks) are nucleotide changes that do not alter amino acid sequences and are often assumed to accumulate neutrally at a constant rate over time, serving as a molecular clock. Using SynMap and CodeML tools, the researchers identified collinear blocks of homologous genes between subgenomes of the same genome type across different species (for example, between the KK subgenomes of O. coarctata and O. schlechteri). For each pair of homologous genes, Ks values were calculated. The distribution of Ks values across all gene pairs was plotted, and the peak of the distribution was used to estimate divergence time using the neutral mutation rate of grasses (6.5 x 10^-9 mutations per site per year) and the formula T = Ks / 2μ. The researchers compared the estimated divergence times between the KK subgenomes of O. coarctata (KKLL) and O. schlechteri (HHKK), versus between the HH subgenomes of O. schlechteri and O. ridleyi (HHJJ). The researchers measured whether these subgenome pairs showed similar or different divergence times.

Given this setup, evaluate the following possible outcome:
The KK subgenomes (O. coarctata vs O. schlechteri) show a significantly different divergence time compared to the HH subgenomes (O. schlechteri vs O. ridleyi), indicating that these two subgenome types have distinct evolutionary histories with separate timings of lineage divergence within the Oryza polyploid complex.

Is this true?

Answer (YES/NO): YES